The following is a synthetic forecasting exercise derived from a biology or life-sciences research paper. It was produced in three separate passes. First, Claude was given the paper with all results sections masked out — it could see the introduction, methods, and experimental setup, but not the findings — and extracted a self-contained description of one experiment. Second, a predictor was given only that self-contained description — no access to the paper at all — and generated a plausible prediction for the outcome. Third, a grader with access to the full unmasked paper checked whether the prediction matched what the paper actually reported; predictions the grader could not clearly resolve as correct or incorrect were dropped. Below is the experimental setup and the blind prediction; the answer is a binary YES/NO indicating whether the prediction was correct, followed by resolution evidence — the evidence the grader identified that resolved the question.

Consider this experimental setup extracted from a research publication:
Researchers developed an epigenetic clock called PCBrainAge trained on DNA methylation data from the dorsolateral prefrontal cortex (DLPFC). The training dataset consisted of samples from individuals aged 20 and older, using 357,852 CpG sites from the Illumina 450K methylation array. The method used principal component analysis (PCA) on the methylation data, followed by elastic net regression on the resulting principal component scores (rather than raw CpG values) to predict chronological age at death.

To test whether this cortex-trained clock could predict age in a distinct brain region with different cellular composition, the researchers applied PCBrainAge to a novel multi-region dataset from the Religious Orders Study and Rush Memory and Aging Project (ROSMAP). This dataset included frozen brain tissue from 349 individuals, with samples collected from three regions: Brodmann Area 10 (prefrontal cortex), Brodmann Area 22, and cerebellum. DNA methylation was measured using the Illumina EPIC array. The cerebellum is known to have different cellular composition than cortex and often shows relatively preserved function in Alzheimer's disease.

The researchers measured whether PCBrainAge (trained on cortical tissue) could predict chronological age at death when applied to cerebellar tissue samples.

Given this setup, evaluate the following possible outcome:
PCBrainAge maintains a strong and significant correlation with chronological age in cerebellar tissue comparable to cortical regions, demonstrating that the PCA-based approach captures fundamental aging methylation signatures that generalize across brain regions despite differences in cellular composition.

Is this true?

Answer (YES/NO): NO